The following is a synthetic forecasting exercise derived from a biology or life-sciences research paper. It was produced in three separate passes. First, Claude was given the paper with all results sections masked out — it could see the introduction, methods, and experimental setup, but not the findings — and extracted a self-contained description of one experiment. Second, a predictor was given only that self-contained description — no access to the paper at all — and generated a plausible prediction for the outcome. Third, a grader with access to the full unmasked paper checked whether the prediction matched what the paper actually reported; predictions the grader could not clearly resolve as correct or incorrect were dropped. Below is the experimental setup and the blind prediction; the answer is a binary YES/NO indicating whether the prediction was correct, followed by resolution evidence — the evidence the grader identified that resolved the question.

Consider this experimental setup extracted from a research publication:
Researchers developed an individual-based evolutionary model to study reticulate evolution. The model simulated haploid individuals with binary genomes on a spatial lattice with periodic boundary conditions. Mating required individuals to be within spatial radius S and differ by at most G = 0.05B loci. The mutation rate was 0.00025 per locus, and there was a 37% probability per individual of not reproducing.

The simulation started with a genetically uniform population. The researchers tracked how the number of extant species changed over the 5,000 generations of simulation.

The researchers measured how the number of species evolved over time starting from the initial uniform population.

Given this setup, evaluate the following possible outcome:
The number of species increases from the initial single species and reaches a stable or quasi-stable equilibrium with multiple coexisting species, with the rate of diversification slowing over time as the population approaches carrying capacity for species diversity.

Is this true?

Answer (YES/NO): YES